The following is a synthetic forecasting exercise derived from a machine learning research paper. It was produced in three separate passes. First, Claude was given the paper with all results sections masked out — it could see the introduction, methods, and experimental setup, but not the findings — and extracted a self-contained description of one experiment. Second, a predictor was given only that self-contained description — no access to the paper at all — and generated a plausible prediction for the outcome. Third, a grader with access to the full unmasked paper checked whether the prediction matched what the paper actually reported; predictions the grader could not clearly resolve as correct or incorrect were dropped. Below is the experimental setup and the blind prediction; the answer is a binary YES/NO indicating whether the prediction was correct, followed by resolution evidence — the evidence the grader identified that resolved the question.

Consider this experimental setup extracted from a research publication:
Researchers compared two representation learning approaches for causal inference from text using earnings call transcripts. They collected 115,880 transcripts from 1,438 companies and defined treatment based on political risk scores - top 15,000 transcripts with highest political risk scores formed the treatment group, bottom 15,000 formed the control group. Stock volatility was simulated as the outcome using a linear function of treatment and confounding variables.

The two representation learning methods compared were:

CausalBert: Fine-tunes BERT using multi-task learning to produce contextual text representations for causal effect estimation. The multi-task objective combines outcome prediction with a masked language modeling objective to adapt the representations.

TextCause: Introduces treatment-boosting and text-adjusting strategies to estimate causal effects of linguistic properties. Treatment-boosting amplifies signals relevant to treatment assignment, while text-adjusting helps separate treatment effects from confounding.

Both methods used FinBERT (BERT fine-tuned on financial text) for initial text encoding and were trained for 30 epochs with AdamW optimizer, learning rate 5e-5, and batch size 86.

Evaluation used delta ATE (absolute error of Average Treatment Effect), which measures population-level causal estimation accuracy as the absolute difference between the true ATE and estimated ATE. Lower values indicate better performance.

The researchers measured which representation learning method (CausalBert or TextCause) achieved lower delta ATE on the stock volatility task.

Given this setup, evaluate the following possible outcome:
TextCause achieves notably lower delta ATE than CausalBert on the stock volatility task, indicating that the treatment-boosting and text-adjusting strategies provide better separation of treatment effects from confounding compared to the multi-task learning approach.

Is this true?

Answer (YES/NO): YES